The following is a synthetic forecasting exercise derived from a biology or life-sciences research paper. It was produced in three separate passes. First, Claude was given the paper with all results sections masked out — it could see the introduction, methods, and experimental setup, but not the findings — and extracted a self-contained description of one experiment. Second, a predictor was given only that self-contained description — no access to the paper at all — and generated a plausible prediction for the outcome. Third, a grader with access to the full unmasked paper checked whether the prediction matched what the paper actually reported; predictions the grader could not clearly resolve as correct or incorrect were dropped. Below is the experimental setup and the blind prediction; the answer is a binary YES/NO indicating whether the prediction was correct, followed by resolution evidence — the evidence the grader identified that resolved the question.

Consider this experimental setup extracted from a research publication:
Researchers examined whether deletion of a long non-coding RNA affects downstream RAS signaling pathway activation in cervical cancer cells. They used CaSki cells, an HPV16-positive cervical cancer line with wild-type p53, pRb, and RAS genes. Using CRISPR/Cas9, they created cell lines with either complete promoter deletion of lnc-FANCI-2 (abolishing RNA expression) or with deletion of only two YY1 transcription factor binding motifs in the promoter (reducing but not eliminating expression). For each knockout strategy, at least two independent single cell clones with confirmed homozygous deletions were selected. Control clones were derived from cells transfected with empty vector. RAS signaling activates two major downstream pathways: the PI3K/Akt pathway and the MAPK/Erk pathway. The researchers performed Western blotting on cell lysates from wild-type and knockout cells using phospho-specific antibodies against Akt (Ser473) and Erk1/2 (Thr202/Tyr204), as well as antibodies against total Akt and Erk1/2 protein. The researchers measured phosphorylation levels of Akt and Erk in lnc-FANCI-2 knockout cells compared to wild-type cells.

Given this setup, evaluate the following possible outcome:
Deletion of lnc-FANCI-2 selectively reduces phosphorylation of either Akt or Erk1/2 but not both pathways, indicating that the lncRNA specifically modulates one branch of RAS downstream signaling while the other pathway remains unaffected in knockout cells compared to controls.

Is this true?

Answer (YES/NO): NO